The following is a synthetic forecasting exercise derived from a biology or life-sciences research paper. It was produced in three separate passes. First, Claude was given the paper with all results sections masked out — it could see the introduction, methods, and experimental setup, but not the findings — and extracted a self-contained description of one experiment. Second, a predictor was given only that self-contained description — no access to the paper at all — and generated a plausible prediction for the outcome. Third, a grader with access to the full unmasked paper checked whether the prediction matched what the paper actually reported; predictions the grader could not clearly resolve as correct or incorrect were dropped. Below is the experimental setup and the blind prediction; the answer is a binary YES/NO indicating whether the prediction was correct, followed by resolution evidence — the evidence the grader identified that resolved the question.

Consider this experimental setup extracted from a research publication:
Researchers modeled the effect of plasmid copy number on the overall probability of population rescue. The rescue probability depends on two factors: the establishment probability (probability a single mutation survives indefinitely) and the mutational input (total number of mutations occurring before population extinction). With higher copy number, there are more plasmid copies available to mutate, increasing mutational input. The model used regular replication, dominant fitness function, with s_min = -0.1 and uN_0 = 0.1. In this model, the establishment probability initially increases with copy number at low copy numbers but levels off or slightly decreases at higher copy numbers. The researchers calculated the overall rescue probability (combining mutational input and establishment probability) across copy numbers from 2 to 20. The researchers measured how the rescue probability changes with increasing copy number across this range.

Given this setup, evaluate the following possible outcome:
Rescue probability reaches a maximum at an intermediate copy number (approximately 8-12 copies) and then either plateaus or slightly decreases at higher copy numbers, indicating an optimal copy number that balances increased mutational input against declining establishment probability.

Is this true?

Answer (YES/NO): NO